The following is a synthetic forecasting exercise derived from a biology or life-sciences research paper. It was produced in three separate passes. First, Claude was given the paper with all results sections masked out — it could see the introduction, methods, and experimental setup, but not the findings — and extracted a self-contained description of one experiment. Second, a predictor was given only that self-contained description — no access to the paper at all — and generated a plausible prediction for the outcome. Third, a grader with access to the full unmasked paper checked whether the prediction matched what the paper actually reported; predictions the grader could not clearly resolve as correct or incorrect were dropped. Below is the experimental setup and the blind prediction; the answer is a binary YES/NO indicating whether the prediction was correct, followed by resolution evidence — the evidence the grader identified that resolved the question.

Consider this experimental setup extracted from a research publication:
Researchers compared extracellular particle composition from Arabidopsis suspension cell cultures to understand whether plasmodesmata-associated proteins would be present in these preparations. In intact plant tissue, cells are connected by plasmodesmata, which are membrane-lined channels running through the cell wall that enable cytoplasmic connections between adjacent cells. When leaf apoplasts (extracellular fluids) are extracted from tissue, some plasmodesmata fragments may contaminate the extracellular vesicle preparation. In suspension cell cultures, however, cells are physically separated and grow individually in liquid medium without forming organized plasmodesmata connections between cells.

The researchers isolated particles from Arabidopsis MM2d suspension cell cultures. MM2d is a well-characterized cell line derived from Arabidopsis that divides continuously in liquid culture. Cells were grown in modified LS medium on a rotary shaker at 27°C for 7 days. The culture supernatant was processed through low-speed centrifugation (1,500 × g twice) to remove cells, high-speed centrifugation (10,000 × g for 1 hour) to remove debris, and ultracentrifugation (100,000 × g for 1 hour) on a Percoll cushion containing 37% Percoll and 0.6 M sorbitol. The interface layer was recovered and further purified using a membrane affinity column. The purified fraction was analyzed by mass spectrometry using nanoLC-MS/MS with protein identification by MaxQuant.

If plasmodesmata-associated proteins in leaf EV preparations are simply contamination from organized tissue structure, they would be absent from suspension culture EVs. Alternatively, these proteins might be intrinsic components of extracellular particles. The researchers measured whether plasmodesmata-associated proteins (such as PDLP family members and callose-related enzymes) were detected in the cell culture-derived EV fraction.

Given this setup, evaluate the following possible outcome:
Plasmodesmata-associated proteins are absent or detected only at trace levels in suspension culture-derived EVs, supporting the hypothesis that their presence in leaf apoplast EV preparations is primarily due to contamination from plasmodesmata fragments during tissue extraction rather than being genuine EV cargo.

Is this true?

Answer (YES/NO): NO